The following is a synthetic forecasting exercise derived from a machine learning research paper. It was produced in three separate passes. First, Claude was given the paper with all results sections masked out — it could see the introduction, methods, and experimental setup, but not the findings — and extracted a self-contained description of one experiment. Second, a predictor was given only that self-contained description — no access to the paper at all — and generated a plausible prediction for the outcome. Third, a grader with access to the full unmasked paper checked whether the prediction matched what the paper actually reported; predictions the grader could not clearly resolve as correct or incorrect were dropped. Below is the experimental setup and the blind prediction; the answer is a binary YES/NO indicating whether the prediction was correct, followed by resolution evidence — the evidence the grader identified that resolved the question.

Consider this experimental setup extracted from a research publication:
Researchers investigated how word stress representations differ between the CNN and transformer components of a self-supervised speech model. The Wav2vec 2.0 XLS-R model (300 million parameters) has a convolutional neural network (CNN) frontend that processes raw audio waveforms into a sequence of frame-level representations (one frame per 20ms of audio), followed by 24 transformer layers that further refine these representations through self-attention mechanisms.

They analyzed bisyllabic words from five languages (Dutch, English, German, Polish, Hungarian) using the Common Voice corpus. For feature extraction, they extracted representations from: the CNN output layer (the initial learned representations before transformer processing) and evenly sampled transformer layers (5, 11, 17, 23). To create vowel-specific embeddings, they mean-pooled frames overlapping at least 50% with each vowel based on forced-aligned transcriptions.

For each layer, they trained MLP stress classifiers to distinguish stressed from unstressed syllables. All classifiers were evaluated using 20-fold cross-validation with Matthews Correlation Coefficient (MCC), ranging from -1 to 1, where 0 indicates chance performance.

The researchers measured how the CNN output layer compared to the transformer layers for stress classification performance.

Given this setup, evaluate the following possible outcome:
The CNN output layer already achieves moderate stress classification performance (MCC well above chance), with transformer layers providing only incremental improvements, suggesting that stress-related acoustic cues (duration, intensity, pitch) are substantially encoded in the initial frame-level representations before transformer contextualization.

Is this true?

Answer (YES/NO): NO